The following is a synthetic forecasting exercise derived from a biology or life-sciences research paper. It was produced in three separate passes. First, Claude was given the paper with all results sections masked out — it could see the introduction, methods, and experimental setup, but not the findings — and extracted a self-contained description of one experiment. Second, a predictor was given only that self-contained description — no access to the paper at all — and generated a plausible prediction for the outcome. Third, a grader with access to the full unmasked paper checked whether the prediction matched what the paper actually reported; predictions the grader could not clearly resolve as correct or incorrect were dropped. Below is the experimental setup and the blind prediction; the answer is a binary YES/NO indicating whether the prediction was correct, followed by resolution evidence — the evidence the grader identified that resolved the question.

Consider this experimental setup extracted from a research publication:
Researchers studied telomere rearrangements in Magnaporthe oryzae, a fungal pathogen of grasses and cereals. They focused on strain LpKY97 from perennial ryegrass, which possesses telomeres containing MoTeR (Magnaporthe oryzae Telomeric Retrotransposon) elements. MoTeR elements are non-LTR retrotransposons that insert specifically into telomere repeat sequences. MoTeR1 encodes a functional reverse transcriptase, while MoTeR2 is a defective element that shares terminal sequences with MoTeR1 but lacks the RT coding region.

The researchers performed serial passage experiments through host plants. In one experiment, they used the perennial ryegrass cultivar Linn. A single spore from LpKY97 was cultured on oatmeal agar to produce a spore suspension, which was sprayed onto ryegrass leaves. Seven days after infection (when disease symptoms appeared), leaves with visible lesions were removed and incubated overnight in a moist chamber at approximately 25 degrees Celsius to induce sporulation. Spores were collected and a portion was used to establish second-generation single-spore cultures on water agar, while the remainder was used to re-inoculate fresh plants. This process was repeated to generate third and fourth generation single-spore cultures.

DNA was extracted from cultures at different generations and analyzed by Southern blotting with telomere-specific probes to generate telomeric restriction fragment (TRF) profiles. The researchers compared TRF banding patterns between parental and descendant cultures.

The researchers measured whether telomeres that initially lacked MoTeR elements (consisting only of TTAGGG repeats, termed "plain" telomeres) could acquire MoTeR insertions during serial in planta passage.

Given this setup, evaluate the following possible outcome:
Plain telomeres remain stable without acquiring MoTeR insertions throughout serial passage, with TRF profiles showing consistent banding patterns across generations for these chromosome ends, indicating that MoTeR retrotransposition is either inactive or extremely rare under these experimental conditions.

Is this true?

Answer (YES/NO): NO